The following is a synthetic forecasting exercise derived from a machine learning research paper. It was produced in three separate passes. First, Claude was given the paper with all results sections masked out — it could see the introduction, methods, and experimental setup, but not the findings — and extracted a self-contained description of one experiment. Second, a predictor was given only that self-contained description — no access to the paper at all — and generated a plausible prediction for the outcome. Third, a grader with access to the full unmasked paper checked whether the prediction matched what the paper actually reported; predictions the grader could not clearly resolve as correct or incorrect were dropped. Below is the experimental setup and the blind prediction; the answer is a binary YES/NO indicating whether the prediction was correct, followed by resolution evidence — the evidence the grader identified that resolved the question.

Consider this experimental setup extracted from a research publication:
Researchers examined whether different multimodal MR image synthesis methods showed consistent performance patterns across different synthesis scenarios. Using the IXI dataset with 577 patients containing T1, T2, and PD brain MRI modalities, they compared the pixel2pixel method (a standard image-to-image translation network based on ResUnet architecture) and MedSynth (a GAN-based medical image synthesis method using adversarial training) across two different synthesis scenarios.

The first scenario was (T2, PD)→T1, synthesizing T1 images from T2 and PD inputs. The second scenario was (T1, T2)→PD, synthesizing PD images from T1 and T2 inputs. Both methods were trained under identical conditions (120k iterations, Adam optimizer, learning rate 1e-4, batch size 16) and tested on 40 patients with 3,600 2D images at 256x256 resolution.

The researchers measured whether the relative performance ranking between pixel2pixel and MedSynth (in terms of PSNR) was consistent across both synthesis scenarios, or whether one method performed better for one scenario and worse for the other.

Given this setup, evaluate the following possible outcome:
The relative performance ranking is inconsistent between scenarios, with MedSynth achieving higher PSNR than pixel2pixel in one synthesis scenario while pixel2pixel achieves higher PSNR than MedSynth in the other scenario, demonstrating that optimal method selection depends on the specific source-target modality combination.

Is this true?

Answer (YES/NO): NO